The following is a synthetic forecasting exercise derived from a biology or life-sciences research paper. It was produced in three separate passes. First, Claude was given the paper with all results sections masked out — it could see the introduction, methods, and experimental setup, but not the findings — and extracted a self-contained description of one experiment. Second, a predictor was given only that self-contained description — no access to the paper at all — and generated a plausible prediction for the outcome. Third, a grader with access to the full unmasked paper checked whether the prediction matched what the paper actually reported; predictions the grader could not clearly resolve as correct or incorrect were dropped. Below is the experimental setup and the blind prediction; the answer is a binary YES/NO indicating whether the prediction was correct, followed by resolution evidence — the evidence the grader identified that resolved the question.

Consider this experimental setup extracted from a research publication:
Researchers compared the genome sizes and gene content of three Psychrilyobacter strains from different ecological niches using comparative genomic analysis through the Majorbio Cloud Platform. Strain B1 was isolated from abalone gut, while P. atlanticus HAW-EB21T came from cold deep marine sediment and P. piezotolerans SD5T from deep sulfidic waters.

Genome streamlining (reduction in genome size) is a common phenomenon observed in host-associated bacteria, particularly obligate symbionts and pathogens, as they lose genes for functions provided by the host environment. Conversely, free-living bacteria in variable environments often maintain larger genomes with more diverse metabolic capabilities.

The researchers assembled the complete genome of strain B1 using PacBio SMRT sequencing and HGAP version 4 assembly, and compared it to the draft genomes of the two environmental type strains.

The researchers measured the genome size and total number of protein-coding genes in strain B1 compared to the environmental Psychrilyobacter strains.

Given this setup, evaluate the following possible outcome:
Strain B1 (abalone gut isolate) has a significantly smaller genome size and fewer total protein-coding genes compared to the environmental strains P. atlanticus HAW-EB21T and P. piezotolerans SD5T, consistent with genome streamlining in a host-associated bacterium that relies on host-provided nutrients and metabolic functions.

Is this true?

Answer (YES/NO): YES